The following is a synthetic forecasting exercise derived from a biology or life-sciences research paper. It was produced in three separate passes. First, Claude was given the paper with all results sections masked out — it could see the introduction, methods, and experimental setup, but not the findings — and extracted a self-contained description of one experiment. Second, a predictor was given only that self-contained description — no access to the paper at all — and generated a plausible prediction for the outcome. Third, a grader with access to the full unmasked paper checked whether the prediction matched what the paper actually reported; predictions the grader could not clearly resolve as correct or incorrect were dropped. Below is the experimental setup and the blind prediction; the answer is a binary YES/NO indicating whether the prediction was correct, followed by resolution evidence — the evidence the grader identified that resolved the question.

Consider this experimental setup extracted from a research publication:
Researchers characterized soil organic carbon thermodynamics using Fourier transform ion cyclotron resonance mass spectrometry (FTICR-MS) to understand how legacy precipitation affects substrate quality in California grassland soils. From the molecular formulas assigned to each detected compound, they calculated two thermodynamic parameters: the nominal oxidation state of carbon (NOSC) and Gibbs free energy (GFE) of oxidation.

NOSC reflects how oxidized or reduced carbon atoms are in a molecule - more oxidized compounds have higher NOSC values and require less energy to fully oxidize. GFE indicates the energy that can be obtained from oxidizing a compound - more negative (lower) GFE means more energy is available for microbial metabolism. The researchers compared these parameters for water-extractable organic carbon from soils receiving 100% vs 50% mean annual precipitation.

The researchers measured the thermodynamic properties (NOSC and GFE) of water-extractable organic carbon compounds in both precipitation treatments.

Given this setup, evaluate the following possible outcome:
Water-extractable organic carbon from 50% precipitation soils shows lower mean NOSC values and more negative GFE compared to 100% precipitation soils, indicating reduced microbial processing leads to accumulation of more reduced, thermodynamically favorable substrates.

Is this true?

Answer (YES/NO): NO